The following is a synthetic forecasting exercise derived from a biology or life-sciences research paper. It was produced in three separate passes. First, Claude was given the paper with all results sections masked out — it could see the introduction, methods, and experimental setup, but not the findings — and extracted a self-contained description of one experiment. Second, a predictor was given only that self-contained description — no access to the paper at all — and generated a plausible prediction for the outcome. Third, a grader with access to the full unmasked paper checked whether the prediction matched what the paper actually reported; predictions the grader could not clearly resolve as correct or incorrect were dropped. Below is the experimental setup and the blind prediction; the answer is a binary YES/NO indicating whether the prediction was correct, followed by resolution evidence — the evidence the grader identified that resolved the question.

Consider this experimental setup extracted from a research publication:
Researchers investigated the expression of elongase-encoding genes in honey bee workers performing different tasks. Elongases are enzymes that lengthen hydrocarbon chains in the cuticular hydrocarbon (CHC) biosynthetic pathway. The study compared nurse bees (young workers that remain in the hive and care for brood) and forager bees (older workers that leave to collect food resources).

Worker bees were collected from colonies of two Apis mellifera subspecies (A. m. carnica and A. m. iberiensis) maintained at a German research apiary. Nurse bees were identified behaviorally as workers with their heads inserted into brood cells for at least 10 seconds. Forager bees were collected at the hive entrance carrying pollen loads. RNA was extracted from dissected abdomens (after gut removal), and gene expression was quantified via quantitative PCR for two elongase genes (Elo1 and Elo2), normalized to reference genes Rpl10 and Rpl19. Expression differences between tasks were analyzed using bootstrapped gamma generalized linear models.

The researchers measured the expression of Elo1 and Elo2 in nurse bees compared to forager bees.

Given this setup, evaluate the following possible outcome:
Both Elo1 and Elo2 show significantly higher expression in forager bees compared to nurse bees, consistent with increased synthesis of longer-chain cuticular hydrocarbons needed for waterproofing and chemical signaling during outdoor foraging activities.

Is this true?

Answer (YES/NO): NO